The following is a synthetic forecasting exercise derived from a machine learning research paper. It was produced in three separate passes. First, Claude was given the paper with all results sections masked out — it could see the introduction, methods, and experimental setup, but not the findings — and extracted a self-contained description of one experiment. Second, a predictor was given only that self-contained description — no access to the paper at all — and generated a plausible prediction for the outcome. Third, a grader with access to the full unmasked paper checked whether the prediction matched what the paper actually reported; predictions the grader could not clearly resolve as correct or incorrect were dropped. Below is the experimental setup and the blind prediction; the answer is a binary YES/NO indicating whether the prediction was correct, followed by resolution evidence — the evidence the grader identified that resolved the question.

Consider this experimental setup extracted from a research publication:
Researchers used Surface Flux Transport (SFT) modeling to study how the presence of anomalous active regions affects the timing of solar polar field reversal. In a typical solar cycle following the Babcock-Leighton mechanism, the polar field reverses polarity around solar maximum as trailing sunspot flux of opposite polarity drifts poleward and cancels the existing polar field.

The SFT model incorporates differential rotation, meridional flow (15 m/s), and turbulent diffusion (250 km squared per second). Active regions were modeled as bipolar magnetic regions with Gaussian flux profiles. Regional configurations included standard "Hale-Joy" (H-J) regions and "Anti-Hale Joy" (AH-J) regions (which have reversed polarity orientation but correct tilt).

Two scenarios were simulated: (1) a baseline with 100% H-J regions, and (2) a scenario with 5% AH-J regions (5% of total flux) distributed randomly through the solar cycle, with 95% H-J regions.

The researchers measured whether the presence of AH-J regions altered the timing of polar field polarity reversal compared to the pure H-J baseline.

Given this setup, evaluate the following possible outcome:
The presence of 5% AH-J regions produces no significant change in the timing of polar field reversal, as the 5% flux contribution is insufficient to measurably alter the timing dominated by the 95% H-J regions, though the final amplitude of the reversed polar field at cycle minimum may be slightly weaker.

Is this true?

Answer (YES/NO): NO